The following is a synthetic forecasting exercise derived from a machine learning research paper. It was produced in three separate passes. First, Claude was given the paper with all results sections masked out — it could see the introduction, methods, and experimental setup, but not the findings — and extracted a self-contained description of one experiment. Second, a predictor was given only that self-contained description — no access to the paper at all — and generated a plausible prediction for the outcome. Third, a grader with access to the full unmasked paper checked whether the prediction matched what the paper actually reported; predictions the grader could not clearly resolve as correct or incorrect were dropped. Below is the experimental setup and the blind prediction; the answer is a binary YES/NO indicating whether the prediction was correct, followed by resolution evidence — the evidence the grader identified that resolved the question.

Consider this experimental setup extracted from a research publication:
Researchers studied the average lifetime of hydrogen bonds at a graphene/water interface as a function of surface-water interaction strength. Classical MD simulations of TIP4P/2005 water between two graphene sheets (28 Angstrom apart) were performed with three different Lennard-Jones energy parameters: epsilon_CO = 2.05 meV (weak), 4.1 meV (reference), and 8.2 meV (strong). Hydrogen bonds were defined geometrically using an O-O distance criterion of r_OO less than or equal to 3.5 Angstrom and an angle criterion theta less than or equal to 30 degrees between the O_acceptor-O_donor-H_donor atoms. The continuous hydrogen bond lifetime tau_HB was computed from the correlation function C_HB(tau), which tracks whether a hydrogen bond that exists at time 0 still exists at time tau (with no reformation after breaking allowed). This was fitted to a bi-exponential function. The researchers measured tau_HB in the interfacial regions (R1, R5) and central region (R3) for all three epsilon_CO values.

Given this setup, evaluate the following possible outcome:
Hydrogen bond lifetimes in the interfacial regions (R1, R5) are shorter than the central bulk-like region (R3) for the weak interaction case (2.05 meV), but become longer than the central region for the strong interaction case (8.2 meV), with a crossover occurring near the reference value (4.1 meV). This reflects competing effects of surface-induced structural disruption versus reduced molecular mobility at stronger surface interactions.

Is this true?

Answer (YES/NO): NO